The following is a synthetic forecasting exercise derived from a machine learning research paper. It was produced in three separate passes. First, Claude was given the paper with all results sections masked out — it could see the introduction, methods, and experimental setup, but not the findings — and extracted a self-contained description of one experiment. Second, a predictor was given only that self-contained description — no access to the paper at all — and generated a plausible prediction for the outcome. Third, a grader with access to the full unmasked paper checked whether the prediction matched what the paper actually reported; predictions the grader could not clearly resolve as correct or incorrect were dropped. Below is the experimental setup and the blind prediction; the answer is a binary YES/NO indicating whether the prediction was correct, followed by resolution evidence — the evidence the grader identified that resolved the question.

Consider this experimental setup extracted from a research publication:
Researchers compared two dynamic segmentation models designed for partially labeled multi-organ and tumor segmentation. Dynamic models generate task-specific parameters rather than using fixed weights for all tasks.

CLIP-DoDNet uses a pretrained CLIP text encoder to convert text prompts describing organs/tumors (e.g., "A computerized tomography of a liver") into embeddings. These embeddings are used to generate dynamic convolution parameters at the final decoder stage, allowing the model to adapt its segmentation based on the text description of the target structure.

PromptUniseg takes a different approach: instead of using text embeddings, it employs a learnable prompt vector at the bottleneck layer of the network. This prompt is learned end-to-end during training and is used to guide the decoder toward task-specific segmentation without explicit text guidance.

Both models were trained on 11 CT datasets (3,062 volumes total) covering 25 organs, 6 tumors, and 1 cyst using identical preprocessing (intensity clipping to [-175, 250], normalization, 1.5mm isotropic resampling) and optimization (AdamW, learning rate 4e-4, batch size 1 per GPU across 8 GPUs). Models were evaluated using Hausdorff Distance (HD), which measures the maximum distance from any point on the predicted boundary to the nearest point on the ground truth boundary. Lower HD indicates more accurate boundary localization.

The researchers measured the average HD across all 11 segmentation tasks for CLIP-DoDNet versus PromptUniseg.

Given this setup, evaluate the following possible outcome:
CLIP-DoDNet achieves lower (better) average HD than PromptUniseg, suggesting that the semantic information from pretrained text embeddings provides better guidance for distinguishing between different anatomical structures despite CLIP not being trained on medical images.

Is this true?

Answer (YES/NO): NO